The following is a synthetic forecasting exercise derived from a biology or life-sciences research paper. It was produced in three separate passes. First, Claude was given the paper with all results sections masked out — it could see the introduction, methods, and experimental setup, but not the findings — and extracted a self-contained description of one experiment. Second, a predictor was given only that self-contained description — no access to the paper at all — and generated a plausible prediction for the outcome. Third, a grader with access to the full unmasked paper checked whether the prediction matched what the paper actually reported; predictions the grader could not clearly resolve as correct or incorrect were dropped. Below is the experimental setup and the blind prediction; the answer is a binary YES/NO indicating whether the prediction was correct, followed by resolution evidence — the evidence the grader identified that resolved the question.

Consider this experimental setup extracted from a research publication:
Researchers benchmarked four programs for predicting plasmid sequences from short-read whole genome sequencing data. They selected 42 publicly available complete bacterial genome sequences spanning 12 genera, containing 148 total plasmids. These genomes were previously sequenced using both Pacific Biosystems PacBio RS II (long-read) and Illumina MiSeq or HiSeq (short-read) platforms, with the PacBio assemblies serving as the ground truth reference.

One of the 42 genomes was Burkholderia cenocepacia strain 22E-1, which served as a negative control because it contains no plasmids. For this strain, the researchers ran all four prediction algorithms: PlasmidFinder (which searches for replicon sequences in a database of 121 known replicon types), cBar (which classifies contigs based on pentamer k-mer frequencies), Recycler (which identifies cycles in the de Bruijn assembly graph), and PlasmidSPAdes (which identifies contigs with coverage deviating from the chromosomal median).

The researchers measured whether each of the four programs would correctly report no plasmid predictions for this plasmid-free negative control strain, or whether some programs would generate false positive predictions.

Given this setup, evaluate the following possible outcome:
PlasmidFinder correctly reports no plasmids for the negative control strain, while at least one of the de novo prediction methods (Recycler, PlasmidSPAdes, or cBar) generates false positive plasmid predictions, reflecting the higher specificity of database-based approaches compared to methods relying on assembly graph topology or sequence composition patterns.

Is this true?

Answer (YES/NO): YES